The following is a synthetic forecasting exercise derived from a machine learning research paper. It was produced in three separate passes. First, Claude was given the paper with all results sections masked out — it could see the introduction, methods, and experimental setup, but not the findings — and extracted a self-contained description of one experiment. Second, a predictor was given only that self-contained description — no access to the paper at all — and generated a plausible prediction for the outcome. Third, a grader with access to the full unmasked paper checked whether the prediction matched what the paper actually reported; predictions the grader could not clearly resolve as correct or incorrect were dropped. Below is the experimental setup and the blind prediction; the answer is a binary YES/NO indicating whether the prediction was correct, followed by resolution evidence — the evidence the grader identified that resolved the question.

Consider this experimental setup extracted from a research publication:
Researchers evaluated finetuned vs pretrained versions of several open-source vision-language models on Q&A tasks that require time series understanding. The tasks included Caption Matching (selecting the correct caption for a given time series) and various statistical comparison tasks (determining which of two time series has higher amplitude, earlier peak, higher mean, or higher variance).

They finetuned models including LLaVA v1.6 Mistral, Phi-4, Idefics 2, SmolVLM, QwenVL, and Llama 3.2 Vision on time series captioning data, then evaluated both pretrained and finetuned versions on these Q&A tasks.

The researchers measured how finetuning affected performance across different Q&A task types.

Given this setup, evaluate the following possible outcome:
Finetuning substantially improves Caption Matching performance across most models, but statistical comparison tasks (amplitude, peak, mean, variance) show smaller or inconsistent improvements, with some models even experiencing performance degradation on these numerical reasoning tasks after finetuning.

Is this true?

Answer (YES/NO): NO